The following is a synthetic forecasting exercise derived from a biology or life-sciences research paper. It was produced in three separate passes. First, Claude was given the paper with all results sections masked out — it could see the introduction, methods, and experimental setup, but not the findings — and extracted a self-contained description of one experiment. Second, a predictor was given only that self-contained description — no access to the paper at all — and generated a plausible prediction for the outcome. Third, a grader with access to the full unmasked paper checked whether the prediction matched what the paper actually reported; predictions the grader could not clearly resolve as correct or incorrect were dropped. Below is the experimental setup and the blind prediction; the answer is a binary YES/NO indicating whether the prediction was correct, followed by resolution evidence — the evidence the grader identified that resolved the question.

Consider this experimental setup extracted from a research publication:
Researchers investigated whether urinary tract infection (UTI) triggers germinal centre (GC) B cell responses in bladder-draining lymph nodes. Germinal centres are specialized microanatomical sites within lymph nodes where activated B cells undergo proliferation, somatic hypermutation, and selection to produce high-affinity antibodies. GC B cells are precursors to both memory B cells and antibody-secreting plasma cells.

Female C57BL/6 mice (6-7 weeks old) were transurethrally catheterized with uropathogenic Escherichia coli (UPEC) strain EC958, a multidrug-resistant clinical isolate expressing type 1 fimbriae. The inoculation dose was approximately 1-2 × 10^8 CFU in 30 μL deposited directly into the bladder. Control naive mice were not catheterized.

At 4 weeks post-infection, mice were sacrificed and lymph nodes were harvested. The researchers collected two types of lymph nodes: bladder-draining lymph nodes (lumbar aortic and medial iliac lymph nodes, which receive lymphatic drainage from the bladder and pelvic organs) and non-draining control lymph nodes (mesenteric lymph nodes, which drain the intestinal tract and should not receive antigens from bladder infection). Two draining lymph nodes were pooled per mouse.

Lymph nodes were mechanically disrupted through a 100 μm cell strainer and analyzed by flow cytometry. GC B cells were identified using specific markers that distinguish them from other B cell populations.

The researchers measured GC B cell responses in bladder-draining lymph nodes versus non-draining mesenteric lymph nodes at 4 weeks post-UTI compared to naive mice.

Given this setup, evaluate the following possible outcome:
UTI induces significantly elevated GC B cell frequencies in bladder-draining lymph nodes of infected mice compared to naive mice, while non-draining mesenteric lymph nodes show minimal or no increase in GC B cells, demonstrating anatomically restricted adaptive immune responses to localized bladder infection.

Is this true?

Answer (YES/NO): YES